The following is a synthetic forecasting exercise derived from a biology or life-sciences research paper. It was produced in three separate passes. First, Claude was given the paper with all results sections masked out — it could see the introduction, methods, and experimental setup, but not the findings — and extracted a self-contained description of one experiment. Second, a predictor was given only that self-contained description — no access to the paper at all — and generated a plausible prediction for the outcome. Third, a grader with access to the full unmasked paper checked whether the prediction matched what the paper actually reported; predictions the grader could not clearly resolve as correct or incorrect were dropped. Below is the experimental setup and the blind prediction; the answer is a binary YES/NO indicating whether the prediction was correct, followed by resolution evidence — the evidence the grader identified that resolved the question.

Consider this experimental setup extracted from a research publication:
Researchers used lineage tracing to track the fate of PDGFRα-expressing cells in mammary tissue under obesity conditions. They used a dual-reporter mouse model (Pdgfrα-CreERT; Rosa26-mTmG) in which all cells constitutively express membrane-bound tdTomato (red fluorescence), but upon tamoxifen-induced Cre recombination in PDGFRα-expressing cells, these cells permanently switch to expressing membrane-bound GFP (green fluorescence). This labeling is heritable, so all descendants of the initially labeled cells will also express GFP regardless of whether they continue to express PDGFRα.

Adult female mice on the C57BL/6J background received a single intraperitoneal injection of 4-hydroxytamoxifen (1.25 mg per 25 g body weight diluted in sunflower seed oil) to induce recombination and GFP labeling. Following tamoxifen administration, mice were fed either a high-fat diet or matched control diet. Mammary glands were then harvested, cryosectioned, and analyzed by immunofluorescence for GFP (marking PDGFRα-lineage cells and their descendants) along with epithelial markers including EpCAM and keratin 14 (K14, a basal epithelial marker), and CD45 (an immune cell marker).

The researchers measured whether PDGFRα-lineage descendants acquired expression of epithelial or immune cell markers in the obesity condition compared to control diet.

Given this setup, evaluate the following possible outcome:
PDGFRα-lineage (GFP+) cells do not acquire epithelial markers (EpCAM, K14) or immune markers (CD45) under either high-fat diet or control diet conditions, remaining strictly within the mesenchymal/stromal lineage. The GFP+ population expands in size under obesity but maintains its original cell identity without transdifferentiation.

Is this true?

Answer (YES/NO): NO